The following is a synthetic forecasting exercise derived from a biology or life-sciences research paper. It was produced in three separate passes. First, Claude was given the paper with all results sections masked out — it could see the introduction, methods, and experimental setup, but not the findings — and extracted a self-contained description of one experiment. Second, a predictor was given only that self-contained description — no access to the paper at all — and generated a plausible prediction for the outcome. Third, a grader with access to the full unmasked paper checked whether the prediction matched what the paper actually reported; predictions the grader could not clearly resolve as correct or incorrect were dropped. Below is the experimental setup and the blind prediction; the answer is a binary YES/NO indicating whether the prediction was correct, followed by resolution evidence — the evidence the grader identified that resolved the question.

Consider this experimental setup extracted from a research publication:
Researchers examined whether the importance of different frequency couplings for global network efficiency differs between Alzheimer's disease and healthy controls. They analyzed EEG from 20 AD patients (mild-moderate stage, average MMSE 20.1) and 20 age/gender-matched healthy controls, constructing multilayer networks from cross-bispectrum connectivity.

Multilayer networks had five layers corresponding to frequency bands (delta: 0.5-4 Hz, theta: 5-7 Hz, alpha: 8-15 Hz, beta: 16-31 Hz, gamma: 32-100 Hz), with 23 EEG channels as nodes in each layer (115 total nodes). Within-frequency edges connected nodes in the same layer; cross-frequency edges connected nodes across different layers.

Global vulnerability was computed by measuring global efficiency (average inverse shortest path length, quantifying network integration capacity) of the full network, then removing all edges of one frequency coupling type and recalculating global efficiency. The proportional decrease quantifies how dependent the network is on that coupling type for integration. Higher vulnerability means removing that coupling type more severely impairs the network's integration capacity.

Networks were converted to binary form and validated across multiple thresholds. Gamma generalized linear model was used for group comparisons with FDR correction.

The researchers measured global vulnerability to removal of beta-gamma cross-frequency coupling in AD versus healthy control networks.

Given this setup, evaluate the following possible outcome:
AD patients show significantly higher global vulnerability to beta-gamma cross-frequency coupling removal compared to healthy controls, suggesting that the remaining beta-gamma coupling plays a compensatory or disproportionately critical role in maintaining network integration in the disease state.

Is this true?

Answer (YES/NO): NO